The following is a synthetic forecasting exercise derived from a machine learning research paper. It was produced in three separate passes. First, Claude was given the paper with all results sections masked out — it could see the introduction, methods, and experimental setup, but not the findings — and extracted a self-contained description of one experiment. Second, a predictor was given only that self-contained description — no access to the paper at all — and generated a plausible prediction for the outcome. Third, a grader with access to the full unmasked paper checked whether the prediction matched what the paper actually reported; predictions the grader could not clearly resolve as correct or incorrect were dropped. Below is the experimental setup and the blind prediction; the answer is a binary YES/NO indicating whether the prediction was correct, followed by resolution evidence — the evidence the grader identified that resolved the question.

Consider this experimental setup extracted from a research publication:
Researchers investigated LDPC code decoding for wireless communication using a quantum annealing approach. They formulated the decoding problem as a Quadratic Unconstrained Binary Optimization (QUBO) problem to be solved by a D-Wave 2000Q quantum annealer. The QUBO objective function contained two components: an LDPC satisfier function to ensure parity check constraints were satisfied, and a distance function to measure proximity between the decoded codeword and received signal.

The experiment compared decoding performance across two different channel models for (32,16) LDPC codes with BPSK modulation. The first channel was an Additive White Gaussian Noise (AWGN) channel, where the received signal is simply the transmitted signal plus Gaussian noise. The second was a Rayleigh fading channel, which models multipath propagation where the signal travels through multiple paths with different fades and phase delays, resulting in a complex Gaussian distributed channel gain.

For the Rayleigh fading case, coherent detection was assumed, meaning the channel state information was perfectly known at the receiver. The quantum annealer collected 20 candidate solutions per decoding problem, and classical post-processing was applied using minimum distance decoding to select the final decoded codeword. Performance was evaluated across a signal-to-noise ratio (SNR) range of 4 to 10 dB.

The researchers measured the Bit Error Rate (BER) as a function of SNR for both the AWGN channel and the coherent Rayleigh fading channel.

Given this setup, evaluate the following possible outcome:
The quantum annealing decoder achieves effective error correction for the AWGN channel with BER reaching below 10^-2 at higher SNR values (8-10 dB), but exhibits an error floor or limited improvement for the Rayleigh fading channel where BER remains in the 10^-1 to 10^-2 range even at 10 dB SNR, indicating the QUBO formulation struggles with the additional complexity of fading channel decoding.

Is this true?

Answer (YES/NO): NO